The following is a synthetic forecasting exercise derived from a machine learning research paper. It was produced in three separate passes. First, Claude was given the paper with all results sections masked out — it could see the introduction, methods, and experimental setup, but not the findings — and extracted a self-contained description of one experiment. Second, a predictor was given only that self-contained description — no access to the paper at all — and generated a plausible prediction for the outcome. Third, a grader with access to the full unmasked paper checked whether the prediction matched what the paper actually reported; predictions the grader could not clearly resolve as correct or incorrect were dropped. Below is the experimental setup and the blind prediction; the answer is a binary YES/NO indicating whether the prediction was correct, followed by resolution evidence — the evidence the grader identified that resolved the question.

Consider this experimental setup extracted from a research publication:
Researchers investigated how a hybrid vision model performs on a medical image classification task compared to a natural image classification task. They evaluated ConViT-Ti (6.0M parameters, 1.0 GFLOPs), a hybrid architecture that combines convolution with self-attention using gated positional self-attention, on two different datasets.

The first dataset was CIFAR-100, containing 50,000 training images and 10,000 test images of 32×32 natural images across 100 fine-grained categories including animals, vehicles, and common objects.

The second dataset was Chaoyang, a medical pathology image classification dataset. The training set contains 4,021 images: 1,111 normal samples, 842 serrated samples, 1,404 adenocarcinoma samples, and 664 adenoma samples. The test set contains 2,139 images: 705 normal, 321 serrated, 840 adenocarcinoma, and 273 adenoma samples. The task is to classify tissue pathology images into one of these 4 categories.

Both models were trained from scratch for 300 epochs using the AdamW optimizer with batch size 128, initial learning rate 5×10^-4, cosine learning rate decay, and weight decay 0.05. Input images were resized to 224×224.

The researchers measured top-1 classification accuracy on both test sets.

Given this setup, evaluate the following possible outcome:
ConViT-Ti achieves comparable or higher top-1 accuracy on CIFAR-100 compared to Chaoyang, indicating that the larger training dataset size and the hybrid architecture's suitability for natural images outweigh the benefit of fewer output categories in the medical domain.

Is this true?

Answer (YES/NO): NO